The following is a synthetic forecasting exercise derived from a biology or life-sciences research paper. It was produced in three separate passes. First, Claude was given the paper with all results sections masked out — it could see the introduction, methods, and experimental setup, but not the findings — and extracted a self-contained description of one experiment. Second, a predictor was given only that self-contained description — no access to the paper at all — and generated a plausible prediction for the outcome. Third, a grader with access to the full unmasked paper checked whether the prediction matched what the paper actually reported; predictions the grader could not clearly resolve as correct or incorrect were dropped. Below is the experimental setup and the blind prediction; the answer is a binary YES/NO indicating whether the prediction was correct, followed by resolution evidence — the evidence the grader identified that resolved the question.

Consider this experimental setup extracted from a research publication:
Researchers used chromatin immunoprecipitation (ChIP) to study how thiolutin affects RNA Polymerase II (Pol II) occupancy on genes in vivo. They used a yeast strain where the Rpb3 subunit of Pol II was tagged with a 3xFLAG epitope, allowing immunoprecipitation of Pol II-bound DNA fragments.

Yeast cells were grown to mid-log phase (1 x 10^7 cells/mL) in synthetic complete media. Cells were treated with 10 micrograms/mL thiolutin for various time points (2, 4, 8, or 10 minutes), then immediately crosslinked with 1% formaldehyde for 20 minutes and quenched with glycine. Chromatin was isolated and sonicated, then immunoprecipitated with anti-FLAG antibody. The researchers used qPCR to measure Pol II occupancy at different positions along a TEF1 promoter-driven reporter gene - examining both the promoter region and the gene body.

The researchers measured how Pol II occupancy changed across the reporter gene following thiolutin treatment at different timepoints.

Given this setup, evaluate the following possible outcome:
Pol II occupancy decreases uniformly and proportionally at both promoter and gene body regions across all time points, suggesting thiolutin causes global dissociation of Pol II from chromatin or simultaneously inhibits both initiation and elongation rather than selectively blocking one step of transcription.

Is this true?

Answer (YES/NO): NO